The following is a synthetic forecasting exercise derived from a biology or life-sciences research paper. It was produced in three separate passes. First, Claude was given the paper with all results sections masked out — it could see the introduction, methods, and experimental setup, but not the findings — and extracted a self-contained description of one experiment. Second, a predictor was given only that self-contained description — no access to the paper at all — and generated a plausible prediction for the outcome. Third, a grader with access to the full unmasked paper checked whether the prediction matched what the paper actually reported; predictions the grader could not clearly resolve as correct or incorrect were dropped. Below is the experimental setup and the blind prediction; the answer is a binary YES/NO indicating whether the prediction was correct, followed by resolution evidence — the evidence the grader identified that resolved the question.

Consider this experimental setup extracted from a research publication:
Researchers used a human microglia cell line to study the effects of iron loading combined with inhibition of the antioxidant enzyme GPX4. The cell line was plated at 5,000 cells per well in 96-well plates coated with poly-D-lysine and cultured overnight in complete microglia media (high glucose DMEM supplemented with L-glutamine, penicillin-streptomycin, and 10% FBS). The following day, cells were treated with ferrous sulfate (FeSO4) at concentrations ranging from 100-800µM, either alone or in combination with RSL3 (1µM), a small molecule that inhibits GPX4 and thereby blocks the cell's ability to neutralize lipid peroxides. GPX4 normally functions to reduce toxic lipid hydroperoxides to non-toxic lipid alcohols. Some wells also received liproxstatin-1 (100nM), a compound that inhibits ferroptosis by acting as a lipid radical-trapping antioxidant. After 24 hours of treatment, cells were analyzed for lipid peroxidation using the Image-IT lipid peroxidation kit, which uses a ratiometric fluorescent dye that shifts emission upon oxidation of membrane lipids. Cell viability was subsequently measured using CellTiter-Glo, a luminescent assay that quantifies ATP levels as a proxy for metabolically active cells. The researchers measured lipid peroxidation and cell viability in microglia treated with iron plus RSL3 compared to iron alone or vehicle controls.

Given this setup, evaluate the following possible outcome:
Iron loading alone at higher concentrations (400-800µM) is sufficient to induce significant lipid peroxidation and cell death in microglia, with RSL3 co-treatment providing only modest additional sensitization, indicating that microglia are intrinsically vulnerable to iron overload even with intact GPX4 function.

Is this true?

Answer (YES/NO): NO